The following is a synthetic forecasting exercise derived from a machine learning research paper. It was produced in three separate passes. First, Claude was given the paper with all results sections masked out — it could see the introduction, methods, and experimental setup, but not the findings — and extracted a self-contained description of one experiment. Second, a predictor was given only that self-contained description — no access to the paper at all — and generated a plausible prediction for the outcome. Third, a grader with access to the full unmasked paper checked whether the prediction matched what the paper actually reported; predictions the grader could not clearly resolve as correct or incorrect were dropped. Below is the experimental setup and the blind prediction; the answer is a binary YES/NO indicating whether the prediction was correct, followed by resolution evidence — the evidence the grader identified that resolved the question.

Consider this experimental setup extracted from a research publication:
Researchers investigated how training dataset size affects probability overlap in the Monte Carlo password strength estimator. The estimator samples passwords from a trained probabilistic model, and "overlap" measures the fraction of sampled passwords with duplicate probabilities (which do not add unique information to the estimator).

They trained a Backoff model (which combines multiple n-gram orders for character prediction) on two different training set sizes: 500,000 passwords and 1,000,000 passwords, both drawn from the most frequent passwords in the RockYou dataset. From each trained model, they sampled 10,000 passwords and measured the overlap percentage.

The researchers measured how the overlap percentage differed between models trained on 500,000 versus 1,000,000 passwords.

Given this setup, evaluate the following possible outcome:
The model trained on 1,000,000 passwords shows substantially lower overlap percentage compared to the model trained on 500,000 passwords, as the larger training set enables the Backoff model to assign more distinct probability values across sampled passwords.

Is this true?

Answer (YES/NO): NO